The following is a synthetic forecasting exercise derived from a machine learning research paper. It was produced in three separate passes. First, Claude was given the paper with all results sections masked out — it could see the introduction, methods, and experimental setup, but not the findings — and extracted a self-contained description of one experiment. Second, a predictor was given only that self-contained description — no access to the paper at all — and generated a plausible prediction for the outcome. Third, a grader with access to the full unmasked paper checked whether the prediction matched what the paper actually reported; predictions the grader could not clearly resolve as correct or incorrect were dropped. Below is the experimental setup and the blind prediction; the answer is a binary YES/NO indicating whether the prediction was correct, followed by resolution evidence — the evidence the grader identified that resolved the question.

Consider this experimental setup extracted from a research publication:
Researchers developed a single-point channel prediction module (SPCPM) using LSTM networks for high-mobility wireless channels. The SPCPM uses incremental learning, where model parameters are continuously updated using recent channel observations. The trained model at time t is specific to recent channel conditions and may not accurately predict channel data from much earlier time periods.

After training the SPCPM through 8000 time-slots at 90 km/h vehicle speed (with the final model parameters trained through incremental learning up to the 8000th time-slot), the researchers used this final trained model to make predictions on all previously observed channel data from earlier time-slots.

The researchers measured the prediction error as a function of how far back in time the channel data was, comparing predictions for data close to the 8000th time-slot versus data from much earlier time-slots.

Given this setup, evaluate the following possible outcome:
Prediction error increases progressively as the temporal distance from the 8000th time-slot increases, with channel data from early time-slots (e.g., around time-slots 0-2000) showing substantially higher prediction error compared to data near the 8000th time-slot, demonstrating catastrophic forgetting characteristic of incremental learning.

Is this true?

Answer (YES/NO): YES